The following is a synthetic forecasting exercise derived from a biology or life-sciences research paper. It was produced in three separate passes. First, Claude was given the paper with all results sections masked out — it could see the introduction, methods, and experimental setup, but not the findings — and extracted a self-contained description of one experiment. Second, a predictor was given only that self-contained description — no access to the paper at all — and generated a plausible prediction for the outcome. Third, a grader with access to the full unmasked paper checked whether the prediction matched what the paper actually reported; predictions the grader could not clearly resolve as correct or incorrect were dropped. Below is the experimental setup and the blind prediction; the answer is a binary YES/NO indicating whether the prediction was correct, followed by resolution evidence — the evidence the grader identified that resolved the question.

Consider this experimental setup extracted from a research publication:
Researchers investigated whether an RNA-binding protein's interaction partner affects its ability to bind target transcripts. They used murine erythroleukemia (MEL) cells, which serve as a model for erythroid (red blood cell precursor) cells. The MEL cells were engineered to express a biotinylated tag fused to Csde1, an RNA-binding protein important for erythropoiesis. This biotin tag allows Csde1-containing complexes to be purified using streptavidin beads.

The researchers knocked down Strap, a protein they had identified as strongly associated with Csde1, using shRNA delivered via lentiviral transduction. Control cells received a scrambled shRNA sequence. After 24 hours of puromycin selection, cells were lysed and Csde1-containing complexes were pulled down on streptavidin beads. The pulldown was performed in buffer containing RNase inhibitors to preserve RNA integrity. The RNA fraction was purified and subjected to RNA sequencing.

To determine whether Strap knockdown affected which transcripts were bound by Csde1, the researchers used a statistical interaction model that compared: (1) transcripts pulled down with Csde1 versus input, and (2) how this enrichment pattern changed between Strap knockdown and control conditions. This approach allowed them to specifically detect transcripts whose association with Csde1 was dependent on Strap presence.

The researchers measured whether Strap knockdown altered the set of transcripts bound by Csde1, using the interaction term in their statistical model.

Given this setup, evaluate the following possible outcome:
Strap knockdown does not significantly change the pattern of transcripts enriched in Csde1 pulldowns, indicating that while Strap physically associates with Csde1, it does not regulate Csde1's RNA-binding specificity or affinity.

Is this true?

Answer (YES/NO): YES